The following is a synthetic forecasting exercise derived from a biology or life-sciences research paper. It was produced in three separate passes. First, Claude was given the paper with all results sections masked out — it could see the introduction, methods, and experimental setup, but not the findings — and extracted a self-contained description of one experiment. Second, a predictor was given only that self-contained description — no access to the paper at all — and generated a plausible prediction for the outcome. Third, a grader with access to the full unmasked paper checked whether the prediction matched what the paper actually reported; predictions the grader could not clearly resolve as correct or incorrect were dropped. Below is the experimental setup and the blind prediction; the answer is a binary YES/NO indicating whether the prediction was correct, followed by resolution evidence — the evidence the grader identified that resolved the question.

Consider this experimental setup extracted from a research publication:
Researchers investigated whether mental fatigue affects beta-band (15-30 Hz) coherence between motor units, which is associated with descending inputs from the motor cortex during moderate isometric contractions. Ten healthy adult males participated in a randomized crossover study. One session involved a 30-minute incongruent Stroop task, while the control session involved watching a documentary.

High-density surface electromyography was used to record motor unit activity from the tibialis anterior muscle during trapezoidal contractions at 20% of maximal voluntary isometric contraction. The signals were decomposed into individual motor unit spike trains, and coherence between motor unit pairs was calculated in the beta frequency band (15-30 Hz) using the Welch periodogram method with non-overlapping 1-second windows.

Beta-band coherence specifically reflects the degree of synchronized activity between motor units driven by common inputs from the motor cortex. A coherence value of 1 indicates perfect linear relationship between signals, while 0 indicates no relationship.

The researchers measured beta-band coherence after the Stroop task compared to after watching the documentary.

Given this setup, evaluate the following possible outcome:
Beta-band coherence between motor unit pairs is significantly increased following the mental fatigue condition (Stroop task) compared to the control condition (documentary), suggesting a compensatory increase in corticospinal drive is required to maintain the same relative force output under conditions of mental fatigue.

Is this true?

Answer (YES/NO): NO